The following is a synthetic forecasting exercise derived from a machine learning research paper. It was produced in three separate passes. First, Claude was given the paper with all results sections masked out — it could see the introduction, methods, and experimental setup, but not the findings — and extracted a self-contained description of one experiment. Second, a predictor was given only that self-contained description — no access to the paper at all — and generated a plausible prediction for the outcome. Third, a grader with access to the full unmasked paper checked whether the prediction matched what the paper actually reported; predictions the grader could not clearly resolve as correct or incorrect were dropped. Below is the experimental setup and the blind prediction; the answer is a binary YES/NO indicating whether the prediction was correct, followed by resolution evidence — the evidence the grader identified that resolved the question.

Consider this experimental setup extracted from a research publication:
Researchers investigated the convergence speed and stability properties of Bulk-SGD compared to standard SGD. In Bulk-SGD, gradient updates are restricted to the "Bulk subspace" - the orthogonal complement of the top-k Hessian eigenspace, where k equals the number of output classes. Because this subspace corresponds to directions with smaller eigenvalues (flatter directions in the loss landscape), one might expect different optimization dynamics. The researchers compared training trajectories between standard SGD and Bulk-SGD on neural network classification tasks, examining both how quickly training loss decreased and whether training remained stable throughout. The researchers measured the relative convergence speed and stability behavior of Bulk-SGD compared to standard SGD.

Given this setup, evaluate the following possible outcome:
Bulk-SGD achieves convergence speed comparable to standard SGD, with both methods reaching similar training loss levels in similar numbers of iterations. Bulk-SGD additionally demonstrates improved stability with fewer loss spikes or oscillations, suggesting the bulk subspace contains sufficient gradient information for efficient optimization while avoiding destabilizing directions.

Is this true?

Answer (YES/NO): NO